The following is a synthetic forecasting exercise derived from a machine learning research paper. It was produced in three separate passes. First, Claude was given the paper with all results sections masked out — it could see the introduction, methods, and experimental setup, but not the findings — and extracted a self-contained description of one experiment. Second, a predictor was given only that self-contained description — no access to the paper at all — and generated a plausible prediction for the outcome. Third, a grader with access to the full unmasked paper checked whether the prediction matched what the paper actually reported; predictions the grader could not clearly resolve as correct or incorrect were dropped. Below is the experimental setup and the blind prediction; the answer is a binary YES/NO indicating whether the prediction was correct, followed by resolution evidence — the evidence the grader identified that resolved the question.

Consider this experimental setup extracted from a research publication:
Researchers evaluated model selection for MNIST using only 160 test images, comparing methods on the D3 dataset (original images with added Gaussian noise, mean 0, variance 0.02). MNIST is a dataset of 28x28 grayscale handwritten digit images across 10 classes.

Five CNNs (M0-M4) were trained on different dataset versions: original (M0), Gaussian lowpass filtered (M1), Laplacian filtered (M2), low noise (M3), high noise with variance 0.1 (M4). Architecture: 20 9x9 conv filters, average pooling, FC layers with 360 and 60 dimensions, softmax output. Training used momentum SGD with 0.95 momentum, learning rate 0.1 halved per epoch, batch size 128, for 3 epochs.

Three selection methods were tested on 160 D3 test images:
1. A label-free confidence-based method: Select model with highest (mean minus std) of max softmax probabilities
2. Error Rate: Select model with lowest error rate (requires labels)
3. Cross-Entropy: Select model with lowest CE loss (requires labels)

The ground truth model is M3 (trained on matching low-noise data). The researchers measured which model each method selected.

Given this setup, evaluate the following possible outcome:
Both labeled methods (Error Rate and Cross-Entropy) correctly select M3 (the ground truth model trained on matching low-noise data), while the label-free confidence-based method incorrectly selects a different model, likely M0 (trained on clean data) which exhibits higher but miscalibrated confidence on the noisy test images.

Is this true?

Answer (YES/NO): NO